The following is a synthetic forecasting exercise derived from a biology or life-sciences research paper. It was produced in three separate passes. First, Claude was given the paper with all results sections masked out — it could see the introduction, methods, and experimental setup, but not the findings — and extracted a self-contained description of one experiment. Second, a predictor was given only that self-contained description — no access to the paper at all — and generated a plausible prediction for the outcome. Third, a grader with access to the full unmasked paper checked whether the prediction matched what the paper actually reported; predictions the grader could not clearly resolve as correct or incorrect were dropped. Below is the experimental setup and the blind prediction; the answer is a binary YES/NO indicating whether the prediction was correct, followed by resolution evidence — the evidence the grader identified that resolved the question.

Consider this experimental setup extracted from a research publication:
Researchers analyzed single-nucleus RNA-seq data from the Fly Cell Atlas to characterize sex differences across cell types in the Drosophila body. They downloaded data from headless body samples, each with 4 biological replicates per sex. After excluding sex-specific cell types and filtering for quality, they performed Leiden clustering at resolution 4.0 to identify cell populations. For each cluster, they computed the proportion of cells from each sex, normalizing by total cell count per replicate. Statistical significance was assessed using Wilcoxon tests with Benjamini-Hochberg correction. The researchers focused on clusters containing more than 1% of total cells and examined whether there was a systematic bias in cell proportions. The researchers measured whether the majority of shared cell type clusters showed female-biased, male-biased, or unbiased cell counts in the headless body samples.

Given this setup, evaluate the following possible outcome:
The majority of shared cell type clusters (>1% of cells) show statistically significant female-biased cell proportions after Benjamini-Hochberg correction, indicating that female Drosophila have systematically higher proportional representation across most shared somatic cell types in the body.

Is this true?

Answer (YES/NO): NO